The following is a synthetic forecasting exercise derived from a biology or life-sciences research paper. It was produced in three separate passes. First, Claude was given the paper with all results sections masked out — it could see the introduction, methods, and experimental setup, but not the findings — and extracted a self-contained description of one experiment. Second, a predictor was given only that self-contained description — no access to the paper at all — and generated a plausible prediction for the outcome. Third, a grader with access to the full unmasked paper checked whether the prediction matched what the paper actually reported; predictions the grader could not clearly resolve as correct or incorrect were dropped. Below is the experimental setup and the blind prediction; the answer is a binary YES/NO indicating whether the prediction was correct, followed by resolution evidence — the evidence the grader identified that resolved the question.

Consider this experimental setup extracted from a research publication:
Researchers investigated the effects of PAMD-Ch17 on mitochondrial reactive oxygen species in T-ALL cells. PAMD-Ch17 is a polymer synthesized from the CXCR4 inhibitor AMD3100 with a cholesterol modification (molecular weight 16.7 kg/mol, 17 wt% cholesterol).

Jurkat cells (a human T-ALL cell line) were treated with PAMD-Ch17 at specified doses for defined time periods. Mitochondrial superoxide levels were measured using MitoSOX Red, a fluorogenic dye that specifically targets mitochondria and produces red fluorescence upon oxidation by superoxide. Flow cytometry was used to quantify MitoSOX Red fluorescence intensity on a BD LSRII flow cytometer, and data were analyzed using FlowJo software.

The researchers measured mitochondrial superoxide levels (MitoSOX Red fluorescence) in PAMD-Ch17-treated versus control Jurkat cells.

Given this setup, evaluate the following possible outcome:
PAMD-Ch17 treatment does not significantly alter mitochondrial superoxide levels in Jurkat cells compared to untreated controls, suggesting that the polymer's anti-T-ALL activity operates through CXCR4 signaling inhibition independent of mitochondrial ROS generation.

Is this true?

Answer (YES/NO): NO